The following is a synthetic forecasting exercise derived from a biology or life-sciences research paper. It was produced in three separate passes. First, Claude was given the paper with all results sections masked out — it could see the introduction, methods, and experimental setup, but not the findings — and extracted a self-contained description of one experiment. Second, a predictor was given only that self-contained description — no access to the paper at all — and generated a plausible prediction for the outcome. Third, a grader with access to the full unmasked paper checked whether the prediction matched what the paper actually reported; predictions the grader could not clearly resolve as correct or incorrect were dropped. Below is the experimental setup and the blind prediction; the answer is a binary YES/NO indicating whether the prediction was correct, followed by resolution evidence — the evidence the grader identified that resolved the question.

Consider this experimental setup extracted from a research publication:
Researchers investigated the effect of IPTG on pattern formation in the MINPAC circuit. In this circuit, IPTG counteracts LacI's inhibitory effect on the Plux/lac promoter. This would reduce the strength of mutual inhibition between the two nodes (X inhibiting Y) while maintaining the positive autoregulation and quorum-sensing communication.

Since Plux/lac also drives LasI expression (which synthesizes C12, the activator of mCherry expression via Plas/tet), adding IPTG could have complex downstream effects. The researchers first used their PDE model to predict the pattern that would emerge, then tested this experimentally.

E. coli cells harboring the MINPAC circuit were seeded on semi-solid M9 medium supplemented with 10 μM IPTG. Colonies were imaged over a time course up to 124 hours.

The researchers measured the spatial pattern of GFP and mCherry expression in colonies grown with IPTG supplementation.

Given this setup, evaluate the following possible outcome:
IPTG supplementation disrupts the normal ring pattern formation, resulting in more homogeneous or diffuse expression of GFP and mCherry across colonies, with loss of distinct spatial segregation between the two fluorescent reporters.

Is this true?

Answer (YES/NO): NO